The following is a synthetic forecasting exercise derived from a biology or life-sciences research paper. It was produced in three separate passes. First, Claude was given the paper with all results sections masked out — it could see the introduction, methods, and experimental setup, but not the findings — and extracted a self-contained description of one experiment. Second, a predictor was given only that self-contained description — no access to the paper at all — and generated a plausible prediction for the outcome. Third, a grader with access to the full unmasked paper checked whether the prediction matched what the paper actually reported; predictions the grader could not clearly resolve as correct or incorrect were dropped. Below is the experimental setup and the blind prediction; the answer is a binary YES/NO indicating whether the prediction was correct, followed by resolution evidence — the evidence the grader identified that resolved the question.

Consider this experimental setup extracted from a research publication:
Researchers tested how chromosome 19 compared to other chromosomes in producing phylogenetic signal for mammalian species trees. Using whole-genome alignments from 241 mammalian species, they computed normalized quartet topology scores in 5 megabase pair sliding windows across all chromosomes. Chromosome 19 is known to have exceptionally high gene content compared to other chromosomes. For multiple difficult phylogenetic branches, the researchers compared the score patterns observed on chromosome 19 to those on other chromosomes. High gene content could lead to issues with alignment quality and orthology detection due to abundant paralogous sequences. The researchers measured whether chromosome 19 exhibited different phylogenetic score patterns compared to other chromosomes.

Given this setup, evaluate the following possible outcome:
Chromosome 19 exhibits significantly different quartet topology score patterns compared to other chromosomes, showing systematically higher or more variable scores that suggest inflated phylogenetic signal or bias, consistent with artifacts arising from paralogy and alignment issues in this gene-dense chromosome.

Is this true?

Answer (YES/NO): YES